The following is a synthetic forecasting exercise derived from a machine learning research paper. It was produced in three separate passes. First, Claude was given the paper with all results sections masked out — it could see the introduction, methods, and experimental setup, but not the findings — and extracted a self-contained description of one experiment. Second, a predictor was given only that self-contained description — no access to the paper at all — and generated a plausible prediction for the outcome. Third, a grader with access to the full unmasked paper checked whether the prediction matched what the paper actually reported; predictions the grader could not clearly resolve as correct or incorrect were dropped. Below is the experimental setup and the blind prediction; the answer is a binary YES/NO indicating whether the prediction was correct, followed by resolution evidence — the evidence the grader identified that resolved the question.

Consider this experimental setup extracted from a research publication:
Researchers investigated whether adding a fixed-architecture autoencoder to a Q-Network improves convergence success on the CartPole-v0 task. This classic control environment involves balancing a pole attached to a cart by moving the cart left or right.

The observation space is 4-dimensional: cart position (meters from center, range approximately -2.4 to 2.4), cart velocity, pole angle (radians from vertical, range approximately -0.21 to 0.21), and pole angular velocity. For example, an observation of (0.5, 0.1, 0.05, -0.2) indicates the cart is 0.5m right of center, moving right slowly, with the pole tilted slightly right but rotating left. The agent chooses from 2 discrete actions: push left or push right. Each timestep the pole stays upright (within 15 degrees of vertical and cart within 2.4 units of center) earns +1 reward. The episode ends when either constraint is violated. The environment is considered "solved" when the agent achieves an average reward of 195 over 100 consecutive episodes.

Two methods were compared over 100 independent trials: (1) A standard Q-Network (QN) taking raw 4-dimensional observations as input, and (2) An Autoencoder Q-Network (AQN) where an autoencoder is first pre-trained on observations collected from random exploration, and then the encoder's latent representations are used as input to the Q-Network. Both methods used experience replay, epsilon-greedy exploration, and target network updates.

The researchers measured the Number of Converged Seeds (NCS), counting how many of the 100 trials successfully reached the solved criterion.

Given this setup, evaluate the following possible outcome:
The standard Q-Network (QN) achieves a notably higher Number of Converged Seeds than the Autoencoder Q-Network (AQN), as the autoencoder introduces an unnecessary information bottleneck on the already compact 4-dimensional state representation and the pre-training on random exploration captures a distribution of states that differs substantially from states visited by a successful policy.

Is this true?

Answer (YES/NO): NO